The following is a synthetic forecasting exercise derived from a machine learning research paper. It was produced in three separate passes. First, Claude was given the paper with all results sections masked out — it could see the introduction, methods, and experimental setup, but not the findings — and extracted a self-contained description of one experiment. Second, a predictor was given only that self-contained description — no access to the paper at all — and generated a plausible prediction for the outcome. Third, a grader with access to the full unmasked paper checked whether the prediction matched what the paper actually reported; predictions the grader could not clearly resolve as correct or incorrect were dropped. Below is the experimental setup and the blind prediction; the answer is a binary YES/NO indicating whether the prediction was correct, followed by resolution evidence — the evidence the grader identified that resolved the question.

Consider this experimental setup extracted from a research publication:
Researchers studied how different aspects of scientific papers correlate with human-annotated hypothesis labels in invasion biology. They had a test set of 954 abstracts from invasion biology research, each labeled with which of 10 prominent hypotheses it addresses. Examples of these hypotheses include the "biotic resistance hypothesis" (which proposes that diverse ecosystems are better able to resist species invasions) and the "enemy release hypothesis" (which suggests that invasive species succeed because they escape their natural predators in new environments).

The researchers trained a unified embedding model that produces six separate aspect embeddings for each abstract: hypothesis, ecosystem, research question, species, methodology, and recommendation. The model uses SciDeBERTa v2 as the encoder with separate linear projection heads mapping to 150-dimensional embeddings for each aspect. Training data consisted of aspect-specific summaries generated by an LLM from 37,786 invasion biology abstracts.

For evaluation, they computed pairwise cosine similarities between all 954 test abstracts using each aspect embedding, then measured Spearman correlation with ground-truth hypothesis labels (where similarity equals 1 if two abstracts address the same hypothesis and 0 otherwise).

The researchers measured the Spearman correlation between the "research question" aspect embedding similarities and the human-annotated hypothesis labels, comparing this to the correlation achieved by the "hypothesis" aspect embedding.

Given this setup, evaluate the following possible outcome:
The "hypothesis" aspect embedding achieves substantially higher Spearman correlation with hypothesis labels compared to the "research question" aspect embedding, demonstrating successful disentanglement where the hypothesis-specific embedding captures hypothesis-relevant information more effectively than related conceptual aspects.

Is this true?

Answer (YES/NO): NO